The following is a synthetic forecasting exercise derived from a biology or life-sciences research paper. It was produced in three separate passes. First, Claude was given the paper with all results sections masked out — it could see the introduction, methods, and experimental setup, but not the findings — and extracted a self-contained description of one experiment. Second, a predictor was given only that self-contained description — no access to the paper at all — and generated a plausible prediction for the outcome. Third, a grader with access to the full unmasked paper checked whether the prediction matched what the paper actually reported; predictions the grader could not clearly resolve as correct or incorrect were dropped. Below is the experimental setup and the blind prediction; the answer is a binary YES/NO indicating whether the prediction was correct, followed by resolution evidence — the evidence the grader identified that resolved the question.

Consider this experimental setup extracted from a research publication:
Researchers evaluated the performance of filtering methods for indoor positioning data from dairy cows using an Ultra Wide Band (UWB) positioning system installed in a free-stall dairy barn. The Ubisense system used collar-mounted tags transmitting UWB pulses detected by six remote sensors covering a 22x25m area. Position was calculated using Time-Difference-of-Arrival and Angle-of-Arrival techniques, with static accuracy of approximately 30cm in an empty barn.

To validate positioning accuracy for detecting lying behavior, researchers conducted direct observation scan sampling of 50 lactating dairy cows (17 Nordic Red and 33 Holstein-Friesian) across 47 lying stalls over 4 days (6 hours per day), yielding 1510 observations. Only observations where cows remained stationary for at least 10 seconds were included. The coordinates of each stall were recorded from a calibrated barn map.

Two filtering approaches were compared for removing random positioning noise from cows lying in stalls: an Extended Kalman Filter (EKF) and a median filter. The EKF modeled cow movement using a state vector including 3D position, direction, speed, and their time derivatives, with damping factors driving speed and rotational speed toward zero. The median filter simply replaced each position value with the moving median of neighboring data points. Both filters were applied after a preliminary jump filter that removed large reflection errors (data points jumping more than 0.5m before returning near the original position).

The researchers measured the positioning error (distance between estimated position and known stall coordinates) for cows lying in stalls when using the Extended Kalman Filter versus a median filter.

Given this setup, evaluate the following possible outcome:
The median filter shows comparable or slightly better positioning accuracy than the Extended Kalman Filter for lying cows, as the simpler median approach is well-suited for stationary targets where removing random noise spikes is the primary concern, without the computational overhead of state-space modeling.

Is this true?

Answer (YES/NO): YES